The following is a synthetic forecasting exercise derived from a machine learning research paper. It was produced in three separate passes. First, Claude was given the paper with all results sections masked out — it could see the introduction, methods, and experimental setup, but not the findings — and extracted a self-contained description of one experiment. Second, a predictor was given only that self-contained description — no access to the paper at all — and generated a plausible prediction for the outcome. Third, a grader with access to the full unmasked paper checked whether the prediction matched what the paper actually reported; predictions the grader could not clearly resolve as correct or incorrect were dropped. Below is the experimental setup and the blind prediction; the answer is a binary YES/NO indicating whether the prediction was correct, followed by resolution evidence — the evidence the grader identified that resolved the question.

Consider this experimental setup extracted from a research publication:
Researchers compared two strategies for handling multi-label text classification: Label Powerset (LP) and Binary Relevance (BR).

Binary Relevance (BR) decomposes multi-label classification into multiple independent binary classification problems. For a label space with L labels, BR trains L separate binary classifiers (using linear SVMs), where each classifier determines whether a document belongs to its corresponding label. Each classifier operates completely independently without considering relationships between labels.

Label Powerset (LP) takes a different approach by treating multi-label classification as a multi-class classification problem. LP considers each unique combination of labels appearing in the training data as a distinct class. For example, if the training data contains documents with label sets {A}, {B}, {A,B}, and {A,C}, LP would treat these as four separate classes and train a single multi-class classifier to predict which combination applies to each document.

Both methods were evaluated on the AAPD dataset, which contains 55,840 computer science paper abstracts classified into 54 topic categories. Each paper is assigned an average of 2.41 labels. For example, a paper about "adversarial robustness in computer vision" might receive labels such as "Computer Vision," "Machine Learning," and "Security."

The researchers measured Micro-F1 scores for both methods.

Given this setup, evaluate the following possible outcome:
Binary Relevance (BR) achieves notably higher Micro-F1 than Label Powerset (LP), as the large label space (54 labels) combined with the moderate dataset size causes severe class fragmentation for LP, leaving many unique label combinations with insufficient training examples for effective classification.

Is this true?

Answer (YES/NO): NO